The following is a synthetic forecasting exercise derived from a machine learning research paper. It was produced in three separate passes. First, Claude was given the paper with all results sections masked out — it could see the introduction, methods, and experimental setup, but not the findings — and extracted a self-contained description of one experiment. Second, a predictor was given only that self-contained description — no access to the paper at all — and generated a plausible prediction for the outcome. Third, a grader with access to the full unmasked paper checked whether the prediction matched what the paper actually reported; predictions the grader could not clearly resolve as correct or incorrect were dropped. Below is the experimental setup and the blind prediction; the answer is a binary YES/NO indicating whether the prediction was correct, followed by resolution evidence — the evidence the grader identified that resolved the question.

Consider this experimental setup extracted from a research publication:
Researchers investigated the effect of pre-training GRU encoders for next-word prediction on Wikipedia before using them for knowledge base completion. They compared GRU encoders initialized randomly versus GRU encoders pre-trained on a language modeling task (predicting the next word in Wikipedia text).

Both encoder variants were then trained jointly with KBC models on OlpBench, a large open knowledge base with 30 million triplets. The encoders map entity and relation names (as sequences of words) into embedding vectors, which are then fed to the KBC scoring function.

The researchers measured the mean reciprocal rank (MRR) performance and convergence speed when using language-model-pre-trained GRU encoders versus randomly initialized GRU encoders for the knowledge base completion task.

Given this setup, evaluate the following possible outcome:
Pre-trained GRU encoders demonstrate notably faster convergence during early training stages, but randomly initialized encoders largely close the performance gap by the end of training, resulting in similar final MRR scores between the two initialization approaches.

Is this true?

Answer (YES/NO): NO